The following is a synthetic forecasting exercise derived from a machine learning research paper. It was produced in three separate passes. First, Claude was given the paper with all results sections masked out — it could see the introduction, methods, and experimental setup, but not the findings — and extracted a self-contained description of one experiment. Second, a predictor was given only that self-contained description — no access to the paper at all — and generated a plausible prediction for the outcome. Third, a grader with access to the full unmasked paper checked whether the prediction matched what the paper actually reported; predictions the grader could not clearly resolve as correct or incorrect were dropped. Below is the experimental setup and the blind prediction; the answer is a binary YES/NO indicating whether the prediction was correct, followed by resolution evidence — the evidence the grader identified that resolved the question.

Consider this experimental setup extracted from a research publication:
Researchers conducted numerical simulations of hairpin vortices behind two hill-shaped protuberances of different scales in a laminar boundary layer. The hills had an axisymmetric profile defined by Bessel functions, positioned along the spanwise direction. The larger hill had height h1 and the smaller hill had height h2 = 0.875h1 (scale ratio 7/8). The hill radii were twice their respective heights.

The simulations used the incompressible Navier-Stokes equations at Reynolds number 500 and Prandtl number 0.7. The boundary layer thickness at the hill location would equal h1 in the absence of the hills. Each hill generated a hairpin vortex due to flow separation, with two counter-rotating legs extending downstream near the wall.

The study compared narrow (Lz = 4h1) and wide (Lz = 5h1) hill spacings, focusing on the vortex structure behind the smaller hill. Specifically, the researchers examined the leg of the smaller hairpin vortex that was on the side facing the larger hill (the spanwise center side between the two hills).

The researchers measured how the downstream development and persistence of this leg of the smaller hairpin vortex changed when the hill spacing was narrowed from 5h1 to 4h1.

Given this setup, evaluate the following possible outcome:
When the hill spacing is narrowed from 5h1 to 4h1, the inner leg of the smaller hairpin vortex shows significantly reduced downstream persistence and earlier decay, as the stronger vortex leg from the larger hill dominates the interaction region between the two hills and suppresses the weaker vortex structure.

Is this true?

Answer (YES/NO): NO